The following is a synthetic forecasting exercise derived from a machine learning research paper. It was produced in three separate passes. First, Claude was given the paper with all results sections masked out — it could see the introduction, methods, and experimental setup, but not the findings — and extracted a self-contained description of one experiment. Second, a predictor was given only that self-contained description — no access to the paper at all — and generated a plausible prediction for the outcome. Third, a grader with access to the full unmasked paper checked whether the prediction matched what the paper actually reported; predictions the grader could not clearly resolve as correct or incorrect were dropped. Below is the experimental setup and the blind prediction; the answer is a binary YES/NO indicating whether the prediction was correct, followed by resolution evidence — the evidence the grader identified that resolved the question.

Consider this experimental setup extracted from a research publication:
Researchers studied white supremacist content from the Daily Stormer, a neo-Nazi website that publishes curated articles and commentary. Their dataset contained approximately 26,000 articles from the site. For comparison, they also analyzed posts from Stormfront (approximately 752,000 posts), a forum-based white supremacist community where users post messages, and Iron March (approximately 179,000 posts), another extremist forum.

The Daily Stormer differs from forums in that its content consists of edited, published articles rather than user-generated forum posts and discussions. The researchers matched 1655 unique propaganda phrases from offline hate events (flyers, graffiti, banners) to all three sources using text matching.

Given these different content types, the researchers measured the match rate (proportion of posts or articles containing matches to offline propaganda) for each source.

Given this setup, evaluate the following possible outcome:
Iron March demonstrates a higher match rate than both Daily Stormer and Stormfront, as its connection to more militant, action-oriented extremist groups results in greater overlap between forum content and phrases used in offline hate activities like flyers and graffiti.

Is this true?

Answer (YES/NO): NO